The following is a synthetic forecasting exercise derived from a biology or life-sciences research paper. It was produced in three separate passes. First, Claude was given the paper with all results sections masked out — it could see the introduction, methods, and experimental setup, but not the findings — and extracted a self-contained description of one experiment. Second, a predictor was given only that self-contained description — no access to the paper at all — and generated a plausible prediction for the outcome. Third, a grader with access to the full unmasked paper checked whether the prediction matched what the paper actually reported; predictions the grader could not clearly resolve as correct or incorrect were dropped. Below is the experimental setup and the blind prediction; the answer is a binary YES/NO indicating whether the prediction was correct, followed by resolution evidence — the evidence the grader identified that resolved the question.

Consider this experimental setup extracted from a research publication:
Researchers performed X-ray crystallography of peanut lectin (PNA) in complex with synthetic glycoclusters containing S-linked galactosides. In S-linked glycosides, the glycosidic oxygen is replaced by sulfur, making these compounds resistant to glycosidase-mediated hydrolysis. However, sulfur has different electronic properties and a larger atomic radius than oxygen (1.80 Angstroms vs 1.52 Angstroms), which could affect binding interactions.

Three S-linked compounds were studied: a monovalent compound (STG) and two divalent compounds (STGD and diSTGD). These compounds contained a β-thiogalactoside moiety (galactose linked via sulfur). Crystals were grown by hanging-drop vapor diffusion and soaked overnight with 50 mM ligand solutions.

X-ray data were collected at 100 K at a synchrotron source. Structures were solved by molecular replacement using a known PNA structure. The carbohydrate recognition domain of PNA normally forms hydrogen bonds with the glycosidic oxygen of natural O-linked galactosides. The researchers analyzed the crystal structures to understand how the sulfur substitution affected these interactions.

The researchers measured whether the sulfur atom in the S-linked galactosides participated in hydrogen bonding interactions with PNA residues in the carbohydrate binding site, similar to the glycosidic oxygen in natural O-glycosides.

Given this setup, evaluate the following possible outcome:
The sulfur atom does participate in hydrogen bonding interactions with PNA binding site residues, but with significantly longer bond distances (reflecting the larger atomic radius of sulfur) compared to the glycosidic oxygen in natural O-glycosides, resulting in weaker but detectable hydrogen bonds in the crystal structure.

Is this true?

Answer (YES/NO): NO